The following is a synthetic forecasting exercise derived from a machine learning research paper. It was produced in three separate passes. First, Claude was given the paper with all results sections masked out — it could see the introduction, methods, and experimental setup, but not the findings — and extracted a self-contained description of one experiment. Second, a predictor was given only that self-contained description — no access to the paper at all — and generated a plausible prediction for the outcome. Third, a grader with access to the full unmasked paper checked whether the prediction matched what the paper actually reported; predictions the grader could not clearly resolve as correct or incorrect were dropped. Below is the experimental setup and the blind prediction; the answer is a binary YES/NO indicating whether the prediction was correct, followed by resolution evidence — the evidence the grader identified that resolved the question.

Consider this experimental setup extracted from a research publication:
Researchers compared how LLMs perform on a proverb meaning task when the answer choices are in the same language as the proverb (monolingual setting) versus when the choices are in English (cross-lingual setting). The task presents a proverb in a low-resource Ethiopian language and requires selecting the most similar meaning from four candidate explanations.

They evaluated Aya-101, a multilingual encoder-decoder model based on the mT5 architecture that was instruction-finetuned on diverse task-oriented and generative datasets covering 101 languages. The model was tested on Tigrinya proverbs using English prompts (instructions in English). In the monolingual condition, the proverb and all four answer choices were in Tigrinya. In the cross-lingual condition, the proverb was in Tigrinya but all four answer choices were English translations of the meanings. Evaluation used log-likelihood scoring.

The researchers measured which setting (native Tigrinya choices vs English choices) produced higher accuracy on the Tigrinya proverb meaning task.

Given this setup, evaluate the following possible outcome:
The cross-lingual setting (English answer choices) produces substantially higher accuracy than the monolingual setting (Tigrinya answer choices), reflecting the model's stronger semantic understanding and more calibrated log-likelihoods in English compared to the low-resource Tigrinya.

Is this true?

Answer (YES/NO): YES